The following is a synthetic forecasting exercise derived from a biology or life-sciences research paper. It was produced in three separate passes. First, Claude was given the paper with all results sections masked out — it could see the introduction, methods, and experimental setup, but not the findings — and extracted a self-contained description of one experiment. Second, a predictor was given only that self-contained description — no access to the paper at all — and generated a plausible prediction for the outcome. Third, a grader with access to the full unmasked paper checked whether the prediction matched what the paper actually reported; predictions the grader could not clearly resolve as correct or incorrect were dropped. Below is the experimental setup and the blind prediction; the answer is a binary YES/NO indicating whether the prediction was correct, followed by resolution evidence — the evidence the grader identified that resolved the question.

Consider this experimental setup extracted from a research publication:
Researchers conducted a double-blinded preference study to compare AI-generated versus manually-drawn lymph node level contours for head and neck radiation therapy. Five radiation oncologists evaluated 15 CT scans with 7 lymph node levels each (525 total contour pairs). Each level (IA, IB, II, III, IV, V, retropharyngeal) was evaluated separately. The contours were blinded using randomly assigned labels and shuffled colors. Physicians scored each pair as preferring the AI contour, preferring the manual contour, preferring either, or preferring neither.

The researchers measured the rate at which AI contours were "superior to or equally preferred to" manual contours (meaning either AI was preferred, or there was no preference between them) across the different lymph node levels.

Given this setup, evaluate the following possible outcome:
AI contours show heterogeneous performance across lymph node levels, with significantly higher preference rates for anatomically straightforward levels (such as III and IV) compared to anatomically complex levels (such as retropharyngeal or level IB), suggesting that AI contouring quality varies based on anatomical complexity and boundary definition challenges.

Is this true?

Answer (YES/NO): NO